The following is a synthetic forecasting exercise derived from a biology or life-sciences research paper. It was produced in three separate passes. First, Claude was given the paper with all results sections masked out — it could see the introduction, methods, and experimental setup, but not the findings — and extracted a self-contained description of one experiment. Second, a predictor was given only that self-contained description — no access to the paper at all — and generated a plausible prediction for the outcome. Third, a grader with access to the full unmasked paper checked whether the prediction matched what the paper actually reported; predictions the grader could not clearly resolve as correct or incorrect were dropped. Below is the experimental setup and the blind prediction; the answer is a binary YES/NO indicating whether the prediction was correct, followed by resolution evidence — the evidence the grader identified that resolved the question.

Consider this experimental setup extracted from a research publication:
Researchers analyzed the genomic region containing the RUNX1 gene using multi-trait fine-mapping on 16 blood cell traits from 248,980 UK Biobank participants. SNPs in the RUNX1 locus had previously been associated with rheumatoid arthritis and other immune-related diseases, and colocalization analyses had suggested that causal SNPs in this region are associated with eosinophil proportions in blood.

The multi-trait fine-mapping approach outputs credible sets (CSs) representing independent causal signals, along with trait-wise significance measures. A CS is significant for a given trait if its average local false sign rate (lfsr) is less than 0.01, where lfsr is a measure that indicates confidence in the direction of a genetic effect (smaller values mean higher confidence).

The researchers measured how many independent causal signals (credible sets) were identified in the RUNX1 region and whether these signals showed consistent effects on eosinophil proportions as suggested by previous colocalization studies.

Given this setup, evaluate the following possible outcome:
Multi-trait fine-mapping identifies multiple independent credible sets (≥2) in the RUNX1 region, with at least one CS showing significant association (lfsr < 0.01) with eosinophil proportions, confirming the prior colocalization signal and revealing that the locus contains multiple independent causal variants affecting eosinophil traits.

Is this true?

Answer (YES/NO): NO